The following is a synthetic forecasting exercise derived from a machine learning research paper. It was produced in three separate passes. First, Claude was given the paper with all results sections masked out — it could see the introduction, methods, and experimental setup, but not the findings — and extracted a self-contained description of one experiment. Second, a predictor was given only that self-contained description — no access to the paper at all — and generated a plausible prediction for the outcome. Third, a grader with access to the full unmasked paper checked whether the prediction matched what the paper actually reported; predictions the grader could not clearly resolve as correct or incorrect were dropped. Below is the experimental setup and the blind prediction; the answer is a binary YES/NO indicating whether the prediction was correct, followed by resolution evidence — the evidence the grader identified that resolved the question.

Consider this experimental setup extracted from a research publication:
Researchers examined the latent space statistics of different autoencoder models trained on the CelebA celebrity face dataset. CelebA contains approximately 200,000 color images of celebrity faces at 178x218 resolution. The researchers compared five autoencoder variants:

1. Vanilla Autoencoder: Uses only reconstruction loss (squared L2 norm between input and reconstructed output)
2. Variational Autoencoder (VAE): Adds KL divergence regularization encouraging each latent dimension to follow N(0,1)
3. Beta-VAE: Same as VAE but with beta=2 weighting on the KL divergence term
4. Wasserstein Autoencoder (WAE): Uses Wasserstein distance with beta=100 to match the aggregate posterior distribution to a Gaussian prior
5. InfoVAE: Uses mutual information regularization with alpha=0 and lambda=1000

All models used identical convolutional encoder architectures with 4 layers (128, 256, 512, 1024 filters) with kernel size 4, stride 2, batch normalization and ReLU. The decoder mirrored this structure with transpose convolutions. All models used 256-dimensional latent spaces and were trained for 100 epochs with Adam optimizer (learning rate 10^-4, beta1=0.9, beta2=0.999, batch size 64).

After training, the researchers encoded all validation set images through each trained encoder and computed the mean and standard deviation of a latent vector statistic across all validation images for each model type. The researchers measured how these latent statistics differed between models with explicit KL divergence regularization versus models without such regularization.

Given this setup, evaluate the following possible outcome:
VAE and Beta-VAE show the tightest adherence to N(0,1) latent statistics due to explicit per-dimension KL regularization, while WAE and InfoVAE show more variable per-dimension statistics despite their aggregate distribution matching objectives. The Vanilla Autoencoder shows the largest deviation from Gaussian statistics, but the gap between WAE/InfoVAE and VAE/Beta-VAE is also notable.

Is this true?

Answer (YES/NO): NO